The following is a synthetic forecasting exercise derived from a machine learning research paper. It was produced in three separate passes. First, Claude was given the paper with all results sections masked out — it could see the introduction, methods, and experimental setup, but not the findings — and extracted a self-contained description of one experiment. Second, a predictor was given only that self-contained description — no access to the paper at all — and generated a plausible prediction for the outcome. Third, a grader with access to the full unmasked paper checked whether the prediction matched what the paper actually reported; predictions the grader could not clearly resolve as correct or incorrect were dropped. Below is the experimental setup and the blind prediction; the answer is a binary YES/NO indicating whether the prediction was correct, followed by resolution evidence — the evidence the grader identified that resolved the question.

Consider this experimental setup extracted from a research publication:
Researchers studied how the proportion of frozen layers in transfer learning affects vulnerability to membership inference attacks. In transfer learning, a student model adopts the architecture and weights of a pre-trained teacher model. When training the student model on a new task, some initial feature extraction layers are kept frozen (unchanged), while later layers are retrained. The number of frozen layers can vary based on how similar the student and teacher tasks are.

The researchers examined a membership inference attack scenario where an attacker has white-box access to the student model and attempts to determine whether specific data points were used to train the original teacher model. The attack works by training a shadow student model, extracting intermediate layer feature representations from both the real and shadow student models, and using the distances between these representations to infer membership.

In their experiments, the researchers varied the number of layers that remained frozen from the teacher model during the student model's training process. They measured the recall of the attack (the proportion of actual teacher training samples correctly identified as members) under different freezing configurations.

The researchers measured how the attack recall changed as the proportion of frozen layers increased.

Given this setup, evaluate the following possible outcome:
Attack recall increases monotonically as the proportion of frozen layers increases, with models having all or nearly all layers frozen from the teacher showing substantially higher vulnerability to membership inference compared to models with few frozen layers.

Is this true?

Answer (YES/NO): YES